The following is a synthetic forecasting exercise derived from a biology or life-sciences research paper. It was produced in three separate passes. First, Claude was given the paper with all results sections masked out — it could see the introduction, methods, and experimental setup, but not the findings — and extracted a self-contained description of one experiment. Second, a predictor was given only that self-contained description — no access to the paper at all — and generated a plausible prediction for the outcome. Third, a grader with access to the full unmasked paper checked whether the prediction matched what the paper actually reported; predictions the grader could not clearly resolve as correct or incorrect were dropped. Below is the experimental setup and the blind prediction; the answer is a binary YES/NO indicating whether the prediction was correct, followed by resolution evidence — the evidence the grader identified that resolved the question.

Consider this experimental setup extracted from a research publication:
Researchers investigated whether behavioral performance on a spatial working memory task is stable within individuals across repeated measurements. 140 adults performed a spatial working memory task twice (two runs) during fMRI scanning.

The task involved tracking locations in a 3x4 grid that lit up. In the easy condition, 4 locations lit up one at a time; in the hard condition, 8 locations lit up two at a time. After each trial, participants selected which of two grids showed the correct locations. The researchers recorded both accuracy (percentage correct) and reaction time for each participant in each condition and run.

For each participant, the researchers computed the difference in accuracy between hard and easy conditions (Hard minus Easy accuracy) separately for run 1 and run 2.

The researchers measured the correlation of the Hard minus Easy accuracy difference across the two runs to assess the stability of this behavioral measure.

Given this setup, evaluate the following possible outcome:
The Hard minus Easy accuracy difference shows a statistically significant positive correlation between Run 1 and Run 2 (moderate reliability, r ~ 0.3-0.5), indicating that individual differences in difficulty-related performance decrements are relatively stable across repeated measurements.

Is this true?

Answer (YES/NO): NO